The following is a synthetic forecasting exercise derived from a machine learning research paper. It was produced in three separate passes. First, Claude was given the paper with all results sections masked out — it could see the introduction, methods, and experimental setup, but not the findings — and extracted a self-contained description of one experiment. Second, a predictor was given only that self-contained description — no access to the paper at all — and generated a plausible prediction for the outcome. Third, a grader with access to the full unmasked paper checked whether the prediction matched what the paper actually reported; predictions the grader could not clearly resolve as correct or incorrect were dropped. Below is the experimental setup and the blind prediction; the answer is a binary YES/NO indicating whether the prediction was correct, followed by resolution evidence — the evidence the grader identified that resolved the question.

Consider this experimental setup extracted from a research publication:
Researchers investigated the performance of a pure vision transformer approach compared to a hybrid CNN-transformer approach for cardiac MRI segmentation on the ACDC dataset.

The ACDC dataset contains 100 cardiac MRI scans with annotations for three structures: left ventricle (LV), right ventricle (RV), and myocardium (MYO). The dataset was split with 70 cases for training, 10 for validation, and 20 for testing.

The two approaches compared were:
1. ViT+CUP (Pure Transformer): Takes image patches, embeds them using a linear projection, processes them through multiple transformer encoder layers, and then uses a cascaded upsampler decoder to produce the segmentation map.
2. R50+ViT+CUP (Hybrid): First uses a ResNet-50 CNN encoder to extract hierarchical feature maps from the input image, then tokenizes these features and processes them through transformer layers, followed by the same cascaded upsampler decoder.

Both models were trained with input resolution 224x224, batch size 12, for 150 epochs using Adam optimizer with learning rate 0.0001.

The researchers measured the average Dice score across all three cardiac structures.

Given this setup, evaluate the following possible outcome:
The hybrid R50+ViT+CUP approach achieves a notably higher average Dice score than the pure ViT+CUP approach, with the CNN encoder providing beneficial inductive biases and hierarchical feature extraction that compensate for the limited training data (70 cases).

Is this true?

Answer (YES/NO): YES